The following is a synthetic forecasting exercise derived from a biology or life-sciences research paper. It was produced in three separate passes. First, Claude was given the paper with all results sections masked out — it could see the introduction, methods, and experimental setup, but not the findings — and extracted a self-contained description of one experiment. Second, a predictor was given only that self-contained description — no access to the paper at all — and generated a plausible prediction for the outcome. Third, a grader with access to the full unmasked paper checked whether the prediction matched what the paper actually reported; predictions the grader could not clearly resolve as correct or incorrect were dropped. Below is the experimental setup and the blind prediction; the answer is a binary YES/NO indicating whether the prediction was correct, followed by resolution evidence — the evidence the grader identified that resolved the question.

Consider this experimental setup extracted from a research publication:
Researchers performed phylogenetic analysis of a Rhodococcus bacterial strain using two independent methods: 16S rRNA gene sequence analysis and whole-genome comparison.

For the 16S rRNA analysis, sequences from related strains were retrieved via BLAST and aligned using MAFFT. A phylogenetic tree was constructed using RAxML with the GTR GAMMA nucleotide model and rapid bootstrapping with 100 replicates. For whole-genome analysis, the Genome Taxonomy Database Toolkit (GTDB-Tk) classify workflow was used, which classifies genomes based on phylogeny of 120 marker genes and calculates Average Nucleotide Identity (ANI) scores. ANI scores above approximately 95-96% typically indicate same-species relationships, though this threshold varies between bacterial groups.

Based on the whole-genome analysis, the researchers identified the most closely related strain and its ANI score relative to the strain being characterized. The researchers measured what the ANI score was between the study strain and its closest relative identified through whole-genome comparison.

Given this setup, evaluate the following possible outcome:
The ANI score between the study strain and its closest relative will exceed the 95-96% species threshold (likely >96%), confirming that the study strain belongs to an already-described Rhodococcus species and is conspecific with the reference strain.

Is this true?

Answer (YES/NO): NO